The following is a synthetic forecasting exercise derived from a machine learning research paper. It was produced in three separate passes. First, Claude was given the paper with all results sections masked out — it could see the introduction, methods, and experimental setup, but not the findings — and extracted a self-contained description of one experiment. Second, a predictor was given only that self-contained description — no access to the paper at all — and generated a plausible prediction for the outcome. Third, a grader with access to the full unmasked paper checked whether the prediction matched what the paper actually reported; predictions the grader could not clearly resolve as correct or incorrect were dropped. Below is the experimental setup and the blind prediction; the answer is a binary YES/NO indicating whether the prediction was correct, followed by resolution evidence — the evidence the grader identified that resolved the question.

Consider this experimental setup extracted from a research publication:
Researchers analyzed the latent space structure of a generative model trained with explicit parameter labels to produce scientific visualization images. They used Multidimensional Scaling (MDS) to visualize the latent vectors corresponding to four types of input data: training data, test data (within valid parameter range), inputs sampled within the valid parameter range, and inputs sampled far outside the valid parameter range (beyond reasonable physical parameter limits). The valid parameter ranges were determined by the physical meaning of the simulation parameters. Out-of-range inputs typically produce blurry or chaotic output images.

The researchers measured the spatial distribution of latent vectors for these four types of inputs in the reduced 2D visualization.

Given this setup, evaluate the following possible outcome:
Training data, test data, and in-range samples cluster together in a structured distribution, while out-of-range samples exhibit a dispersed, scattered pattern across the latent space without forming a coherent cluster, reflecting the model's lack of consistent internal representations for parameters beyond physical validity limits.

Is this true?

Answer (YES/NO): YES